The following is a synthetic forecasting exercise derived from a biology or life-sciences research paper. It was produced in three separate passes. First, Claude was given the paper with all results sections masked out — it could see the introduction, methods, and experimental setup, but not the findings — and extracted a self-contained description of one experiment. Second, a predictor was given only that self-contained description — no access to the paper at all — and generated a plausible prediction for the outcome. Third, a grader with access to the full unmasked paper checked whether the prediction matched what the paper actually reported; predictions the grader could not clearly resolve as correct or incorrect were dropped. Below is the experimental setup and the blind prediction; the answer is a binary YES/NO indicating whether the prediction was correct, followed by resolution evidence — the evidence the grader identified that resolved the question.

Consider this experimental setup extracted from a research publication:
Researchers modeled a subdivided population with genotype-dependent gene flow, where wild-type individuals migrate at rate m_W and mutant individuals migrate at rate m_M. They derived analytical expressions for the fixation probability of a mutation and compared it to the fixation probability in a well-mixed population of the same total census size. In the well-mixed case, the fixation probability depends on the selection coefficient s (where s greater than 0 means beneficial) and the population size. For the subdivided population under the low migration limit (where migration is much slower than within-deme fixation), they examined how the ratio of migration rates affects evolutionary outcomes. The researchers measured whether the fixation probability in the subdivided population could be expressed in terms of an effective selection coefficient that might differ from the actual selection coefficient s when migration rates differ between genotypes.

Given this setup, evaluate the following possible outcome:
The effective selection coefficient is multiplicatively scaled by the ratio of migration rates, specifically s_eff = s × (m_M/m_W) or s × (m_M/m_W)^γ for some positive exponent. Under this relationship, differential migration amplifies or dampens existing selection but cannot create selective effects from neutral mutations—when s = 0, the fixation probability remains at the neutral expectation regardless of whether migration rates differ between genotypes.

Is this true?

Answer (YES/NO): NO